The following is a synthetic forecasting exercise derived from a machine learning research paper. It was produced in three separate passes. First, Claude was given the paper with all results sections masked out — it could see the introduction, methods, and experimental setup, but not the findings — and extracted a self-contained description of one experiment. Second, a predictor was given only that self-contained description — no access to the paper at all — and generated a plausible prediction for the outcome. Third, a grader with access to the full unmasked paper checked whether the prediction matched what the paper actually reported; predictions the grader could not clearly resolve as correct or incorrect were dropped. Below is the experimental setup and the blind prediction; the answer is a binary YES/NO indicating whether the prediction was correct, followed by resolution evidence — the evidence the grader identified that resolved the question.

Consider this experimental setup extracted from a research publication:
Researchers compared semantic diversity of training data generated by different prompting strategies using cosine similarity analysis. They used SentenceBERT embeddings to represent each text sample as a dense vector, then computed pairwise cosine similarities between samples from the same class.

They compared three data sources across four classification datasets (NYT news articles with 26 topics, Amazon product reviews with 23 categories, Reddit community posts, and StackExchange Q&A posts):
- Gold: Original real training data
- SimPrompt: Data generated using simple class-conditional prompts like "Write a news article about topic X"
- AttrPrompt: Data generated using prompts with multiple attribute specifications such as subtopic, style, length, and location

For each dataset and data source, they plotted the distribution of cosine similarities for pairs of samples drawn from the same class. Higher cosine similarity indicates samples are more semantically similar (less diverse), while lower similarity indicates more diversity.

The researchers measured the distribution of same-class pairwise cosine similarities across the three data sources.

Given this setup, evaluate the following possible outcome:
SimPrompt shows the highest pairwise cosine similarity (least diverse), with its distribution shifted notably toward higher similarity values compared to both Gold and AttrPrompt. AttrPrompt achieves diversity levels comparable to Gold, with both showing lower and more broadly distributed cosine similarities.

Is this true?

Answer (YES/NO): YES